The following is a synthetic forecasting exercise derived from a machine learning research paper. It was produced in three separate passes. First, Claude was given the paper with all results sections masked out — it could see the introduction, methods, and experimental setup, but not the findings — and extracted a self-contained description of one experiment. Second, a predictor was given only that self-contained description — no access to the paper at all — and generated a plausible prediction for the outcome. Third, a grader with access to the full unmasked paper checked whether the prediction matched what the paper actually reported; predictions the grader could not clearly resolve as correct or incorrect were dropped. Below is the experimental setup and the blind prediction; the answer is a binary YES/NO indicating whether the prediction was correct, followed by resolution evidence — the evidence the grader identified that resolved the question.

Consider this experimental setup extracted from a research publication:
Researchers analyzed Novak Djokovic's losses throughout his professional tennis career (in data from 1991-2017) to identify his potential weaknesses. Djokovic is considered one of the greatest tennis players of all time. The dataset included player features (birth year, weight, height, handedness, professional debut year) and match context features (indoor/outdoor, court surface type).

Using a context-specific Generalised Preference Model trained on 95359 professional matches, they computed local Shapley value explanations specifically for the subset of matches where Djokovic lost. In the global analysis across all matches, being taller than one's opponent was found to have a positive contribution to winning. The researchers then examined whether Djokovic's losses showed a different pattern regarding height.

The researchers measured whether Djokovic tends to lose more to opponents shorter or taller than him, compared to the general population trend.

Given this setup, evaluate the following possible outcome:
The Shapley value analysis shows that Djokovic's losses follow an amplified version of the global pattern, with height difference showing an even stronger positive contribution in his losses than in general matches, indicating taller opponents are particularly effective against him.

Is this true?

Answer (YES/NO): NO